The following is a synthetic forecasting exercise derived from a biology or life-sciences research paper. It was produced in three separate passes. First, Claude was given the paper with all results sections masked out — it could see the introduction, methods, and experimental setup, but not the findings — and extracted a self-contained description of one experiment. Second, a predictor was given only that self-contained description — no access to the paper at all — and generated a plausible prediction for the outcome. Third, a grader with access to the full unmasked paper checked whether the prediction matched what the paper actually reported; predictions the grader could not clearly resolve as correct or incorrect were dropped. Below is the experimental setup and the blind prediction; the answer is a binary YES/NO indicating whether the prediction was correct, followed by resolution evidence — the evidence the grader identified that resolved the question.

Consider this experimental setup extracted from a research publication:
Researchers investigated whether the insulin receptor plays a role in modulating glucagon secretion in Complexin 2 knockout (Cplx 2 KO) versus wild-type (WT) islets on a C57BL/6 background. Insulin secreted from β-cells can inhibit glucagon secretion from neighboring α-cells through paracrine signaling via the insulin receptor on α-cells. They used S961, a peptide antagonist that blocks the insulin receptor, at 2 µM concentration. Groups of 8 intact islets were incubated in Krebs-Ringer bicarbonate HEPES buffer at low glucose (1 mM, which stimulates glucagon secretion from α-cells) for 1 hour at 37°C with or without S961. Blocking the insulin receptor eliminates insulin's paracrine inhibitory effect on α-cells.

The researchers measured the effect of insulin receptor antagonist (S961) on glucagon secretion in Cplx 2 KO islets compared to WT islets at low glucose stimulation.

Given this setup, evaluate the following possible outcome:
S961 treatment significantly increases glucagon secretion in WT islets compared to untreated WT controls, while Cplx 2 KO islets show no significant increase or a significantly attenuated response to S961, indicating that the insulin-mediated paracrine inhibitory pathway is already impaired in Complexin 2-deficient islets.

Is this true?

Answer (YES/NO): NO